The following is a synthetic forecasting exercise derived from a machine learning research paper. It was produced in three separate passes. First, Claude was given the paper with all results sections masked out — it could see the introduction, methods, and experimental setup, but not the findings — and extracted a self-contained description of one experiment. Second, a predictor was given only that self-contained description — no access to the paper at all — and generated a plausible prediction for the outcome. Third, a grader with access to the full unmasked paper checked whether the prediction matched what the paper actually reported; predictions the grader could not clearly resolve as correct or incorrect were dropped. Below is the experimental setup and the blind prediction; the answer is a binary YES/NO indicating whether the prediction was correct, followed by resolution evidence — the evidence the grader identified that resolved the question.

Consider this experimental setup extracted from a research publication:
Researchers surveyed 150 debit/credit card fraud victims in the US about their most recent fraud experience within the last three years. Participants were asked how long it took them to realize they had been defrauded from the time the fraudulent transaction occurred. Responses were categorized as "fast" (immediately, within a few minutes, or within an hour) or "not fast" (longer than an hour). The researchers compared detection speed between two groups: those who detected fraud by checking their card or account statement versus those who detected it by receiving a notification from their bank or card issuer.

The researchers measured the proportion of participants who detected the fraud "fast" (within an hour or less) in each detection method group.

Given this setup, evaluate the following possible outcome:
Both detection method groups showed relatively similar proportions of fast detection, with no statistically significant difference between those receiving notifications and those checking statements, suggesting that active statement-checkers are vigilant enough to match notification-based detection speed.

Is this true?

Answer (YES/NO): NO